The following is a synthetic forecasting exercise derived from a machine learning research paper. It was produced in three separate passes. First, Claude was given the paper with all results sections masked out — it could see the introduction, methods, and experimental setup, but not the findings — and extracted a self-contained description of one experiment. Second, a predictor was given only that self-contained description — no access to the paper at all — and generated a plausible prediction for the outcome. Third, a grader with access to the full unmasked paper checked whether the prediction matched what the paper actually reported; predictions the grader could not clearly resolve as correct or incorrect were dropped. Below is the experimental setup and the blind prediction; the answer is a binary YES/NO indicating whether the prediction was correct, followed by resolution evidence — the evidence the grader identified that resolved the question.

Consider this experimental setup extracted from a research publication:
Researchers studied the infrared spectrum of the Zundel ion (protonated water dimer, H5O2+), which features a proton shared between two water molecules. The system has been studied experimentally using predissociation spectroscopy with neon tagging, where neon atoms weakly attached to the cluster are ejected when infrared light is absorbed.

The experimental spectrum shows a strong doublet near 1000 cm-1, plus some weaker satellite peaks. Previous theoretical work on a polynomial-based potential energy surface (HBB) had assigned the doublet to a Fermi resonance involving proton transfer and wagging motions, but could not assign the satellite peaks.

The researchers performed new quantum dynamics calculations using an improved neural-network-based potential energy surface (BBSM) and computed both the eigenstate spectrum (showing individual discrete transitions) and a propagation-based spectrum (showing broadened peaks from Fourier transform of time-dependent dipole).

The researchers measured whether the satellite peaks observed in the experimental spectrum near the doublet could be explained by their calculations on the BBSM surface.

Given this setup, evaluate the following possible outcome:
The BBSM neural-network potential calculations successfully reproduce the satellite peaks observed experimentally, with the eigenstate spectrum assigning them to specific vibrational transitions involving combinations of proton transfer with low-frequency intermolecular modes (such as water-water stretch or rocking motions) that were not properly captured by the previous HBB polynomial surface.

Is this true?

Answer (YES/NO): NO